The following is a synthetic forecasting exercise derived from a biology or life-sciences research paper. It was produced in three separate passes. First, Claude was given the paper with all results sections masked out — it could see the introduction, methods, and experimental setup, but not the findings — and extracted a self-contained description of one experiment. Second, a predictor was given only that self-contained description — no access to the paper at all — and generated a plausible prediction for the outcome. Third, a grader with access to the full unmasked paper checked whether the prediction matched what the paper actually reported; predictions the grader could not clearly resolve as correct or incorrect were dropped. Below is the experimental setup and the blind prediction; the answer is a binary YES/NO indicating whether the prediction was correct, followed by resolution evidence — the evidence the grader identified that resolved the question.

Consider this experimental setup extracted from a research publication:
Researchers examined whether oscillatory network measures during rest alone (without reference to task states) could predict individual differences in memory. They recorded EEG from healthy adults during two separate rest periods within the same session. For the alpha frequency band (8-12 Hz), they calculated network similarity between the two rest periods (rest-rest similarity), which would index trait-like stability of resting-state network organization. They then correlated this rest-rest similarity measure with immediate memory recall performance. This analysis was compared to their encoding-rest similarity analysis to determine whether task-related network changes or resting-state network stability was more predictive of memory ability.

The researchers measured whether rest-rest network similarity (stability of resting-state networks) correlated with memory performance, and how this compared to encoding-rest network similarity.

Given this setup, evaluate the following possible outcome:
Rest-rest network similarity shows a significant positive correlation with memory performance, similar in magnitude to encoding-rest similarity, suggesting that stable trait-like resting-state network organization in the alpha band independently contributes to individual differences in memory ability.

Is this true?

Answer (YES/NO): NO